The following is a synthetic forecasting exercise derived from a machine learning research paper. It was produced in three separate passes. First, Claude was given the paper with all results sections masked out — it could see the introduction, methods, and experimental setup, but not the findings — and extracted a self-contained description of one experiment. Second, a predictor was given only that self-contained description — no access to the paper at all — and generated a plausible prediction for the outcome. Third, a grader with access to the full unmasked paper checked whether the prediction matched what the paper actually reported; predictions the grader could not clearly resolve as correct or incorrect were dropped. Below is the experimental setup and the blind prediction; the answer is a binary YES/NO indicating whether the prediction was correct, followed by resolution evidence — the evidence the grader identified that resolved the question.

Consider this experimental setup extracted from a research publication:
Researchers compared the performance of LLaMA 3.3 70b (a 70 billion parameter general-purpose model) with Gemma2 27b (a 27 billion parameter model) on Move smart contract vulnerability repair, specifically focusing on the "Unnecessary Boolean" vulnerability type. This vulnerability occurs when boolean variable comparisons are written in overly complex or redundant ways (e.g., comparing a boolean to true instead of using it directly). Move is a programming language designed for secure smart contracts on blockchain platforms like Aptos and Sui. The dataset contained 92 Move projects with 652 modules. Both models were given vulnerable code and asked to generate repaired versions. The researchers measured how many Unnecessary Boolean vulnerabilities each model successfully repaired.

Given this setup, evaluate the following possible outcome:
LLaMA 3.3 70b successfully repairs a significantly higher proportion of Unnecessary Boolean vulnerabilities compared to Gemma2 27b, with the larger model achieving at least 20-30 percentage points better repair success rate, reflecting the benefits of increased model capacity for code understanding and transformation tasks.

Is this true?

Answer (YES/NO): YES